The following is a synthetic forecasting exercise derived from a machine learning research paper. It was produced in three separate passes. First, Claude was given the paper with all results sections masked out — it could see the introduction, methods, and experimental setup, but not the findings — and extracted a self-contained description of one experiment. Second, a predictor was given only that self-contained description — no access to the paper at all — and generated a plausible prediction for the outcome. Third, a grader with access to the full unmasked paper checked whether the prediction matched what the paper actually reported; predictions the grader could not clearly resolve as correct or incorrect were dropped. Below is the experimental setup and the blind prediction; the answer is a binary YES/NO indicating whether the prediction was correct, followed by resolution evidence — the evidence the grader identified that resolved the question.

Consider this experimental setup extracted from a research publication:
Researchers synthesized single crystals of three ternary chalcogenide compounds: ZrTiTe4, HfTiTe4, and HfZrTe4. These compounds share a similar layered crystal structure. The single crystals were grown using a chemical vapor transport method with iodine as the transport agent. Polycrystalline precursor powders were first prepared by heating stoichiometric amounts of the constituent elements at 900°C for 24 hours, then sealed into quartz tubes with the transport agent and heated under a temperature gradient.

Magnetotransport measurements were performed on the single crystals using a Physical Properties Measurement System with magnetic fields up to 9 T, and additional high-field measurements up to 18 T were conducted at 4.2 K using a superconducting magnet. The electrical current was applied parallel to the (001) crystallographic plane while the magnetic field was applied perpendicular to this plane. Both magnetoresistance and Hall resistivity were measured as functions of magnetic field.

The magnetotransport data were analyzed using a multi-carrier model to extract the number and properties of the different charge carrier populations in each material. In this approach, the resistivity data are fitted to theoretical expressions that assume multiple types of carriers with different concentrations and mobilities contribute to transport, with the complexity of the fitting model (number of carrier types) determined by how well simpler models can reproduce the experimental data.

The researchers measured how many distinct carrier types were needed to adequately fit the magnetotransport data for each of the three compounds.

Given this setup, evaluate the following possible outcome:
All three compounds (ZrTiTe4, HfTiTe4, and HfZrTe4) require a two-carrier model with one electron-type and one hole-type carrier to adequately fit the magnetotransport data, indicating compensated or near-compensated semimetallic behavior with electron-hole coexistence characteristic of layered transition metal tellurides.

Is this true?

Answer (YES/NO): NO